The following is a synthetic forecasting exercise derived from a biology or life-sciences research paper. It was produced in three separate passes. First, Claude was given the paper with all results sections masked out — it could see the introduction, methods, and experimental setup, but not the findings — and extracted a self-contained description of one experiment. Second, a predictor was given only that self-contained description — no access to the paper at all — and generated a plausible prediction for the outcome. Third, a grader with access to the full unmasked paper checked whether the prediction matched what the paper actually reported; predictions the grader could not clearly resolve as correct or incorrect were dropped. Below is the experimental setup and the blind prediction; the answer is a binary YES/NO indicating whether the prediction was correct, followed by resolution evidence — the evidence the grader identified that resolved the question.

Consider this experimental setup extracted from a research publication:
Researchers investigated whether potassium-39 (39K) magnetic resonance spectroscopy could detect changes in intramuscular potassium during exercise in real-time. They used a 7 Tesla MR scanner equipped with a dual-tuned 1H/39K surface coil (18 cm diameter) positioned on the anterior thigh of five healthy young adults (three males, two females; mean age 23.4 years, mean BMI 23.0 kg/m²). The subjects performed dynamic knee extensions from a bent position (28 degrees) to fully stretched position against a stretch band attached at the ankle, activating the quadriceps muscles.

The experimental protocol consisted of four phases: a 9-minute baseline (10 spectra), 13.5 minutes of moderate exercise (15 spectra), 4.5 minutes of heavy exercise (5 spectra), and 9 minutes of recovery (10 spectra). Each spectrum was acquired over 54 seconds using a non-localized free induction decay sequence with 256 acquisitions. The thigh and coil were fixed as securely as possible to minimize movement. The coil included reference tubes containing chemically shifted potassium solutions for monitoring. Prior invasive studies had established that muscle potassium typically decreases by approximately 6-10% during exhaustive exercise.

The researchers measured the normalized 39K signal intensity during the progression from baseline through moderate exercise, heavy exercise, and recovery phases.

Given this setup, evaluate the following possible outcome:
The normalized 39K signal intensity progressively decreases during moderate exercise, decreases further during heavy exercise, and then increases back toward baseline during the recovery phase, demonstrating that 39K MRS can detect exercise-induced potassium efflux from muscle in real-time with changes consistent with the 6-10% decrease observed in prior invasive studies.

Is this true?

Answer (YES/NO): NO